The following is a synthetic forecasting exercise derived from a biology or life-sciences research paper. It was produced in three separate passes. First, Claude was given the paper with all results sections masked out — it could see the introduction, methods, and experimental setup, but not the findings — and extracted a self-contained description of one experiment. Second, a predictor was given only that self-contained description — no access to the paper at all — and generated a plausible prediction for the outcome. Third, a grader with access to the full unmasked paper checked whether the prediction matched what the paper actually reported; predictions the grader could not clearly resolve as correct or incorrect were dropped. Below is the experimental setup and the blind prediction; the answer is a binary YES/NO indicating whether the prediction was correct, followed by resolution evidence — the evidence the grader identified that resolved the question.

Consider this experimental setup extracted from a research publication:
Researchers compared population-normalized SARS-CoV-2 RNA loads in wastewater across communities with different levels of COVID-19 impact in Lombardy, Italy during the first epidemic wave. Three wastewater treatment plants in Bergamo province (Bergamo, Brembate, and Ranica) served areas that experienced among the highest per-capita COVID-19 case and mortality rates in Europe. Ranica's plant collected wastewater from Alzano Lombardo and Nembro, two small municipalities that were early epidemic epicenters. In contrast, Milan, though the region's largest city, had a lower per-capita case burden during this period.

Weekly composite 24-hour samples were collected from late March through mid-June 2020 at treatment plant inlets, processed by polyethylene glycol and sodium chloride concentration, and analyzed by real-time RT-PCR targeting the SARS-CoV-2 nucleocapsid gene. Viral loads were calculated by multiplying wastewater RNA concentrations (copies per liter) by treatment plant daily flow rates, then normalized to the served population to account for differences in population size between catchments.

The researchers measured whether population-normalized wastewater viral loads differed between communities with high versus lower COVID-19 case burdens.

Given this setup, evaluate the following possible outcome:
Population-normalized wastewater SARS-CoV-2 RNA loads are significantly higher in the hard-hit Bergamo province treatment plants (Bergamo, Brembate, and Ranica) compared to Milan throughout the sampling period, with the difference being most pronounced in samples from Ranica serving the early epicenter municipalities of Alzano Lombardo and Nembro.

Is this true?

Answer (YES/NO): NO